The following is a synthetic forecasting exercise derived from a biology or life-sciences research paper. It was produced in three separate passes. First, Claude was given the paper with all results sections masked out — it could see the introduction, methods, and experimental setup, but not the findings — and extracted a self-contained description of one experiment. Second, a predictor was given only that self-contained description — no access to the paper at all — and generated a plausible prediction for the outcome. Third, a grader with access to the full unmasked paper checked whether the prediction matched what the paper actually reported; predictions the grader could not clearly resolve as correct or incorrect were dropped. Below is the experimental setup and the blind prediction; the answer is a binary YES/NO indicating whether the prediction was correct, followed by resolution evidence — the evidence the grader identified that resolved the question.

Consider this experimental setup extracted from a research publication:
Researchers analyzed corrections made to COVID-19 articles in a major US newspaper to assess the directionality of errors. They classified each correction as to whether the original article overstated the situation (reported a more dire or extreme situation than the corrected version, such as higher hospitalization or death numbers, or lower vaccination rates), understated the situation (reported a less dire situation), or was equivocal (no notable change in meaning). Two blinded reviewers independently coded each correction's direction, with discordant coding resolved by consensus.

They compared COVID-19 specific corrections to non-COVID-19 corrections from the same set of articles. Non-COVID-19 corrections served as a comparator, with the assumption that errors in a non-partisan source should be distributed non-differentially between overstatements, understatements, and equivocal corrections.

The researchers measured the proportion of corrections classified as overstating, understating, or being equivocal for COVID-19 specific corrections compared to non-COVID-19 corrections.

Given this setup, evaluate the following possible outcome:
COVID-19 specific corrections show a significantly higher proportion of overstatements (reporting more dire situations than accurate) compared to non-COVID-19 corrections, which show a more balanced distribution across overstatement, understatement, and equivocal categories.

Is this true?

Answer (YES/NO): YES